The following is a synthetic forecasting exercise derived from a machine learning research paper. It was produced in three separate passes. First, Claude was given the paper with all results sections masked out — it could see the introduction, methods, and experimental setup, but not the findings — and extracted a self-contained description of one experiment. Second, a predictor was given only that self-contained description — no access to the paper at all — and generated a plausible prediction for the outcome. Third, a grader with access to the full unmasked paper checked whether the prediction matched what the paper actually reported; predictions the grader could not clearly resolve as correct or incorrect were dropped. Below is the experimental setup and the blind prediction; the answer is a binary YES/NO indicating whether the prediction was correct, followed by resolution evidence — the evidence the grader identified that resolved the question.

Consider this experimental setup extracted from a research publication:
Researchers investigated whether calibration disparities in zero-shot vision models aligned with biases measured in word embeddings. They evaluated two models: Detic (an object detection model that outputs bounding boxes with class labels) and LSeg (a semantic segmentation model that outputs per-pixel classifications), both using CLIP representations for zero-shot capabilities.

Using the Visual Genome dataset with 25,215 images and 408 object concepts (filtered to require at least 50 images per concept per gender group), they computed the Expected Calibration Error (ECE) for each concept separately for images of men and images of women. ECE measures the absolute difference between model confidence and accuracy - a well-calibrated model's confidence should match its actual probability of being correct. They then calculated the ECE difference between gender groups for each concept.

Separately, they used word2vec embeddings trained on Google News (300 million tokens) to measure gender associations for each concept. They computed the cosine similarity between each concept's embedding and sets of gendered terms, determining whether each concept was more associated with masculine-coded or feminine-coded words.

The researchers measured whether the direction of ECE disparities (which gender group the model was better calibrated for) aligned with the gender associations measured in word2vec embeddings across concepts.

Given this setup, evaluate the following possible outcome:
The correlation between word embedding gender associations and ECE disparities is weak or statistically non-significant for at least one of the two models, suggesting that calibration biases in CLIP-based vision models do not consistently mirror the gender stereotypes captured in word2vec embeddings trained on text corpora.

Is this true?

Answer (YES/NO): NO